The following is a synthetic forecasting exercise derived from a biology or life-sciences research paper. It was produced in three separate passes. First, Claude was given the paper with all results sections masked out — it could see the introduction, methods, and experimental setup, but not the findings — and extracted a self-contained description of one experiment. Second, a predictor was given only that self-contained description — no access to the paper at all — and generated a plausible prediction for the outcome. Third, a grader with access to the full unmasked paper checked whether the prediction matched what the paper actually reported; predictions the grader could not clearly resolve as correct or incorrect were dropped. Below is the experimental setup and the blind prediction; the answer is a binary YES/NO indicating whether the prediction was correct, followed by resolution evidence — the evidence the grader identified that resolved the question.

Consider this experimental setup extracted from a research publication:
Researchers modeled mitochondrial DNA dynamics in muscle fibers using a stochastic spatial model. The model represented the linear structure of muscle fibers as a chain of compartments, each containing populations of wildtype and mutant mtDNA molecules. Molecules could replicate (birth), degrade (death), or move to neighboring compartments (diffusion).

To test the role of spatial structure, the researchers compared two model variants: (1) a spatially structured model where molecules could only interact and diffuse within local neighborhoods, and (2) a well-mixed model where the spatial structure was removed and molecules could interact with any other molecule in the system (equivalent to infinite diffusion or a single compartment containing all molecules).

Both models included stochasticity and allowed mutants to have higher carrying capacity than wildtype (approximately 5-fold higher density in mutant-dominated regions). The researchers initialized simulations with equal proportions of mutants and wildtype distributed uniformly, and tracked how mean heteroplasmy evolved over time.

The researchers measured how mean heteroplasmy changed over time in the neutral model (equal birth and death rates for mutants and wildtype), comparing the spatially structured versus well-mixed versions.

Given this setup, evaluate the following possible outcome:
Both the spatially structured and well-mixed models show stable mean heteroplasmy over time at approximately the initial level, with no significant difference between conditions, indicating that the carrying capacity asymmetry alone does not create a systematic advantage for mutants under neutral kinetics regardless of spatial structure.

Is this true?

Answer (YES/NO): NO